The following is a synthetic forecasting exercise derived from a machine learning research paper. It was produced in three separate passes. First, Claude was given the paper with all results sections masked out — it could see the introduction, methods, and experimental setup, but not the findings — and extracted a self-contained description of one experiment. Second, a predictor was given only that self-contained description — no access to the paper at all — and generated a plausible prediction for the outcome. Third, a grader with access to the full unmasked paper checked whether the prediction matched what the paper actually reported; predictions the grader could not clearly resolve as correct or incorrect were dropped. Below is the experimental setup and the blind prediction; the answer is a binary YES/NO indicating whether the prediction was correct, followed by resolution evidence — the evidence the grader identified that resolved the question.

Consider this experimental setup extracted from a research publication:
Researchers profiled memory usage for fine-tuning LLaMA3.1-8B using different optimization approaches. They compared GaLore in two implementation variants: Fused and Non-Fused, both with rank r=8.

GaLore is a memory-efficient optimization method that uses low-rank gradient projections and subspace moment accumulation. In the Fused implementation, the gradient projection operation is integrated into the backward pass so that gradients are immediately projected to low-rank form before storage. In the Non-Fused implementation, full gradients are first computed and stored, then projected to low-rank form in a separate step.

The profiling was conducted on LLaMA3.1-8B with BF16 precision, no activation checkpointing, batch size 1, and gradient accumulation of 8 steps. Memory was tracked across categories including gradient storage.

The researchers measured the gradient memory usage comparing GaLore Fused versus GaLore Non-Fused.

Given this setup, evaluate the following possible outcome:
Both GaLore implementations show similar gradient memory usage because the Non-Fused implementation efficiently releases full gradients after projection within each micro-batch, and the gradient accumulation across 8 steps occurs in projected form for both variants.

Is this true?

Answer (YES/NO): NO